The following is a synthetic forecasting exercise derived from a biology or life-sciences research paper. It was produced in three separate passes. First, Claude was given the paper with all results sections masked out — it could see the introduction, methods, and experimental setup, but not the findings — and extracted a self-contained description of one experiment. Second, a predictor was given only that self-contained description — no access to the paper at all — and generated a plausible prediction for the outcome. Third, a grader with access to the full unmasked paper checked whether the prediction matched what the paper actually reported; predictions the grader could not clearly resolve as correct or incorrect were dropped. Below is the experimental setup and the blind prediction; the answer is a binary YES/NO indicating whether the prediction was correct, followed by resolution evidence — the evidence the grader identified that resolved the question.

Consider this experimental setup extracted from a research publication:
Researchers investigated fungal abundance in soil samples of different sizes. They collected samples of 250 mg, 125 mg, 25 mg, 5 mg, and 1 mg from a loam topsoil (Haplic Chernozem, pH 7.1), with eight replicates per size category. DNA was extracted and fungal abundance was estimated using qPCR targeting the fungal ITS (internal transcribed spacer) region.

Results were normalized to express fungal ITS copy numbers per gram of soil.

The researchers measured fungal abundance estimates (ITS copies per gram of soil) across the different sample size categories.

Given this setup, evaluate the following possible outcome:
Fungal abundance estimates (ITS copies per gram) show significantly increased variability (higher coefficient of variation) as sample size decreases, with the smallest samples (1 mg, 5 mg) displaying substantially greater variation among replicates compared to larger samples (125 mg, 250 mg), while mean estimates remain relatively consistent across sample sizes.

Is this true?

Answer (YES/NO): NO